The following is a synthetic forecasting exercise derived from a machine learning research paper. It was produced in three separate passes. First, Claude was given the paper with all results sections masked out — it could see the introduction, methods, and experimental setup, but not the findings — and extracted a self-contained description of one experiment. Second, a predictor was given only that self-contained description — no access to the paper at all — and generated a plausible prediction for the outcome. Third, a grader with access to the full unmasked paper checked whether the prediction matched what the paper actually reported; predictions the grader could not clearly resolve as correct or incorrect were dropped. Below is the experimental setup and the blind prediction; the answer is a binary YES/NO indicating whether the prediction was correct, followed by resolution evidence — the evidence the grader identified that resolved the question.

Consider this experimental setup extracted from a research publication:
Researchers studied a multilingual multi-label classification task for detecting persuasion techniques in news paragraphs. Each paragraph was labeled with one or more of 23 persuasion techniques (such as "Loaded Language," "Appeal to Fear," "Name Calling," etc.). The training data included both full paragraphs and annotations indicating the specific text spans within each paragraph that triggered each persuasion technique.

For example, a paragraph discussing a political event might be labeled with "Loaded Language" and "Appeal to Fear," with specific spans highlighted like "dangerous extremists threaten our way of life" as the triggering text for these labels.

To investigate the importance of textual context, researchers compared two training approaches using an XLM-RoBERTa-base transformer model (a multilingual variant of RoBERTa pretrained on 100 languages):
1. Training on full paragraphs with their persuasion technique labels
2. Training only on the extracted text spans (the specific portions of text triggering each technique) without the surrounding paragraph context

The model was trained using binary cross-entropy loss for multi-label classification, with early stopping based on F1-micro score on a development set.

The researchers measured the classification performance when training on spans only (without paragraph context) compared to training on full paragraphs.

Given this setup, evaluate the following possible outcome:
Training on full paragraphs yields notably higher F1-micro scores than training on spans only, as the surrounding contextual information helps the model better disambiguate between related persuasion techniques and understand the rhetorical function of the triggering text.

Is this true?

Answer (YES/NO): YES